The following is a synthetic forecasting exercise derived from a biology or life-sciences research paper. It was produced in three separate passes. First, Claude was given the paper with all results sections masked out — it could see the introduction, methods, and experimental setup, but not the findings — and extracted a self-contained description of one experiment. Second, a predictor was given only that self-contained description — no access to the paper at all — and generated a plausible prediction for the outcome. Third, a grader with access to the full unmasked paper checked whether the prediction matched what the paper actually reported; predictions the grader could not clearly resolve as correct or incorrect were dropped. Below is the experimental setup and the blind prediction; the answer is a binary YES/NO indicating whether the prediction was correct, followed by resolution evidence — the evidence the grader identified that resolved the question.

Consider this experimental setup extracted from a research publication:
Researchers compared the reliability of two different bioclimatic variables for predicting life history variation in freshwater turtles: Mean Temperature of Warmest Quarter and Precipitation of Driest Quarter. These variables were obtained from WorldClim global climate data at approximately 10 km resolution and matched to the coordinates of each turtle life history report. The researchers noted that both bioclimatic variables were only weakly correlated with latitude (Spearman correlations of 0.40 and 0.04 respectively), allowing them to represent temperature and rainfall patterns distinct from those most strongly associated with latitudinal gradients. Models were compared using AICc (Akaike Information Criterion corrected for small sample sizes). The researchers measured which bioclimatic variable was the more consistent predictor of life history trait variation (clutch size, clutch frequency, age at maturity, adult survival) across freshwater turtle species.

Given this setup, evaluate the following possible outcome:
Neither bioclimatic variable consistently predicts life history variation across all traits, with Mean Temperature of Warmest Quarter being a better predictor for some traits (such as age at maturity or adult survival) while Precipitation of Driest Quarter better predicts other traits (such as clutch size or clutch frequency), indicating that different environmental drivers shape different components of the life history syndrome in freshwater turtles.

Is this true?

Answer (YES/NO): NO